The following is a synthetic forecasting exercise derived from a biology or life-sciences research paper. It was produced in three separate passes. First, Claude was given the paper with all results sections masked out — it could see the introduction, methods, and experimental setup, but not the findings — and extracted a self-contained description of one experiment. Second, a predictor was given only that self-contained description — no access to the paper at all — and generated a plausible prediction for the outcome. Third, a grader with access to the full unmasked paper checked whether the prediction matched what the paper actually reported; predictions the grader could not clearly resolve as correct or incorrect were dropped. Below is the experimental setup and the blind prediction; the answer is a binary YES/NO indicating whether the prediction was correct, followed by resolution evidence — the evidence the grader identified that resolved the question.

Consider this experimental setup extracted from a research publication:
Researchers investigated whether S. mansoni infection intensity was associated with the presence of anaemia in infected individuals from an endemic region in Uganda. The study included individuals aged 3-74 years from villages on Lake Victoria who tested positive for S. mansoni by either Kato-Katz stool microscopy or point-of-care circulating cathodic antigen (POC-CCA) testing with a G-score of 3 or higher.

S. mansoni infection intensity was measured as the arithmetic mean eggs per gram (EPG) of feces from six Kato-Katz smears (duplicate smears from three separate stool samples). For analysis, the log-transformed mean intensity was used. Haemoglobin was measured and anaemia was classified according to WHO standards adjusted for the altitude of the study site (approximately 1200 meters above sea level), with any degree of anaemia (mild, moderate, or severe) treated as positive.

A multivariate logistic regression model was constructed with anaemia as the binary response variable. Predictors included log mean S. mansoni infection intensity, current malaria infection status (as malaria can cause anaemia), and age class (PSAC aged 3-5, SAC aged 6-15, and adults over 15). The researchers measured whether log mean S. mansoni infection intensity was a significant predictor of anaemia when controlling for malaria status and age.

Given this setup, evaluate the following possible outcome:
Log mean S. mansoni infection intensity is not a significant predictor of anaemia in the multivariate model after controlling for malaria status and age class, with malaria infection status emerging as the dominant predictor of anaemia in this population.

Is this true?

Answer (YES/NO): YES